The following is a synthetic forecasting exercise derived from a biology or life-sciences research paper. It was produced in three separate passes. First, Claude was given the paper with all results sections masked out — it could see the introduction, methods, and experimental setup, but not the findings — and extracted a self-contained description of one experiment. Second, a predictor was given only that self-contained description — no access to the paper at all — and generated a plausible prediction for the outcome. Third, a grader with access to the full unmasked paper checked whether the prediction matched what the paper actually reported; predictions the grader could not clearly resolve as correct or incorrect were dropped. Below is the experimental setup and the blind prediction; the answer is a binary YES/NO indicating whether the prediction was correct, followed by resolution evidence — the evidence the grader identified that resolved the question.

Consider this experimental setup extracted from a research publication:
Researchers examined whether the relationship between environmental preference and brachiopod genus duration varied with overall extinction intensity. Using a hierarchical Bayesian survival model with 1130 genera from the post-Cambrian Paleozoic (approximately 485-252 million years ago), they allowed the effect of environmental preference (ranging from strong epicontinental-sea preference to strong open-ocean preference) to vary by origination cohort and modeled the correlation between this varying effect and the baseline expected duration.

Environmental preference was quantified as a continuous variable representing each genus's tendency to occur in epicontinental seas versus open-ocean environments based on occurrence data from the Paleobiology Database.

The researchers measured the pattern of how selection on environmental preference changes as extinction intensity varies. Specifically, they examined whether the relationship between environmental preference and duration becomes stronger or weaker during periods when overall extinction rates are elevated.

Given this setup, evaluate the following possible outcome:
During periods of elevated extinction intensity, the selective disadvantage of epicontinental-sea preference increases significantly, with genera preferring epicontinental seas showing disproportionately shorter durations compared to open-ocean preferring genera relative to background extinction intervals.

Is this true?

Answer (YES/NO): NO